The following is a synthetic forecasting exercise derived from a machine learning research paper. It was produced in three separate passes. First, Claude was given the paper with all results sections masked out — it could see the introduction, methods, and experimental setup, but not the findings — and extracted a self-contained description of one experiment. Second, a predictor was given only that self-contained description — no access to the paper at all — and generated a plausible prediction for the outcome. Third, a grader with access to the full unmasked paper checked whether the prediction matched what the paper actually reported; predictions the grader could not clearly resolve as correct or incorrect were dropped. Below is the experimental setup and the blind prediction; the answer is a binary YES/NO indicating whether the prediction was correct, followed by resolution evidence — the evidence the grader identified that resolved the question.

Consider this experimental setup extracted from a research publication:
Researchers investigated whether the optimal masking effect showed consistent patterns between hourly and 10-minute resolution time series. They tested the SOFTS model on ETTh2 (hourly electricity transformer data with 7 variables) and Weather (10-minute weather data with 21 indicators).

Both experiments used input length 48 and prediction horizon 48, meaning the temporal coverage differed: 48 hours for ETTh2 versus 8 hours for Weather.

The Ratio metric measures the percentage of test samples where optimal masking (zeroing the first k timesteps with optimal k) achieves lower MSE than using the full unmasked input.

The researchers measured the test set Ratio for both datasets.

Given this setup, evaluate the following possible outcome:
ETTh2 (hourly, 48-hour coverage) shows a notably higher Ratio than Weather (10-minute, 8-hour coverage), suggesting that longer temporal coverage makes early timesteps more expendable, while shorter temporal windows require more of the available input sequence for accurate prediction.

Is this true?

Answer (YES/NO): NO